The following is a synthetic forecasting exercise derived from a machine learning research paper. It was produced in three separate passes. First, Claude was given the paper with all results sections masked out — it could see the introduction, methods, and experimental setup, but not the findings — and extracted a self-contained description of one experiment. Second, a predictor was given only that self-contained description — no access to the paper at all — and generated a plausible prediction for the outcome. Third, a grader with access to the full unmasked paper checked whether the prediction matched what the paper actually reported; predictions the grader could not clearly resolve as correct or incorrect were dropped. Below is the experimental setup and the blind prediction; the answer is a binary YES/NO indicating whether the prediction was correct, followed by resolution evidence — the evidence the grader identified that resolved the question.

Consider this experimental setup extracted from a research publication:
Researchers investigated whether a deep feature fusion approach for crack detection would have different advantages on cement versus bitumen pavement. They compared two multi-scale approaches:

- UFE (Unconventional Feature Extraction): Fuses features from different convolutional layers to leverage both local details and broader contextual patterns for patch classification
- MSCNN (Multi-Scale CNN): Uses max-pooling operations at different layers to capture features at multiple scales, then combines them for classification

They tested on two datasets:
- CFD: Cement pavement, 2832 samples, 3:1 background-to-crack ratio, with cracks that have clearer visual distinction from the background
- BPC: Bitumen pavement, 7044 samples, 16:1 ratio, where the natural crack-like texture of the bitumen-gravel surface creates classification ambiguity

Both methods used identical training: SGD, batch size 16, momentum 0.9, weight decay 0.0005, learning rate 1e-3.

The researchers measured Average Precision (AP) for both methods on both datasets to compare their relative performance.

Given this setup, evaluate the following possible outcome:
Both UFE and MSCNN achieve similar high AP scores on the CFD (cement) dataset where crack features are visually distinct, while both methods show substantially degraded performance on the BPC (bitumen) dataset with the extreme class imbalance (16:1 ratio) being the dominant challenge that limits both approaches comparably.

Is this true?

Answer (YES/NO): NO